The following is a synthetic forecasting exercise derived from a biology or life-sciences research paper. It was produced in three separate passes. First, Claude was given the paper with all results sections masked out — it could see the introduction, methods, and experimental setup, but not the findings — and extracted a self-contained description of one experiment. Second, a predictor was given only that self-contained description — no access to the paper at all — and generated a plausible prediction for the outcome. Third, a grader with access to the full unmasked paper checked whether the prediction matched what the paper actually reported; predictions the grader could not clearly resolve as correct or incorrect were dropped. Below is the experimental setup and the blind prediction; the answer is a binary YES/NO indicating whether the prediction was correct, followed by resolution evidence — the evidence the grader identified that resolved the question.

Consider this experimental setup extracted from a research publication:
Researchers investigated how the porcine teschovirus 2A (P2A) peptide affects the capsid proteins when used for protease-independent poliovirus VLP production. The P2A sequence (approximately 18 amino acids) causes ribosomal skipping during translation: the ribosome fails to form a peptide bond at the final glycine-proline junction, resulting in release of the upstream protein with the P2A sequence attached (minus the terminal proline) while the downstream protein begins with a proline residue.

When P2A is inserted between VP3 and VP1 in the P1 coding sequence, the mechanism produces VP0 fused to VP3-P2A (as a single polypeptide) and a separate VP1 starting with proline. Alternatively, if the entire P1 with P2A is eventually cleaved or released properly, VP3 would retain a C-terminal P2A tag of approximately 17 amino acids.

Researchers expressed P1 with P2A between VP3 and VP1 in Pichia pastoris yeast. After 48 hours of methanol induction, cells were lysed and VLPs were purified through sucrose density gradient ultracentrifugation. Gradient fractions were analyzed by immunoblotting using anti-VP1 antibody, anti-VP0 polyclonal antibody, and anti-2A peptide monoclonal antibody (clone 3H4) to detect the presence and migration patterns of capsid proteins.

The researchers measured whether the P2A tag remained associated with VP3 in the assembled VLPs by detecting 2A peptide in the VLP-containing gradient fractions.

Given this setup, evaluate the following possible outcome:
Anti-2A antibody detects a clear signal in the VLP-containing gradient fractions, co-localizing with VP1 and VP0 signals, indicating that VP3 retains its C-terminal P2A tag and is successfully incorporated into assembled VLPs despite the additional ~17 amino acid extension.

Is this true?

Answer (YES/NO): YES